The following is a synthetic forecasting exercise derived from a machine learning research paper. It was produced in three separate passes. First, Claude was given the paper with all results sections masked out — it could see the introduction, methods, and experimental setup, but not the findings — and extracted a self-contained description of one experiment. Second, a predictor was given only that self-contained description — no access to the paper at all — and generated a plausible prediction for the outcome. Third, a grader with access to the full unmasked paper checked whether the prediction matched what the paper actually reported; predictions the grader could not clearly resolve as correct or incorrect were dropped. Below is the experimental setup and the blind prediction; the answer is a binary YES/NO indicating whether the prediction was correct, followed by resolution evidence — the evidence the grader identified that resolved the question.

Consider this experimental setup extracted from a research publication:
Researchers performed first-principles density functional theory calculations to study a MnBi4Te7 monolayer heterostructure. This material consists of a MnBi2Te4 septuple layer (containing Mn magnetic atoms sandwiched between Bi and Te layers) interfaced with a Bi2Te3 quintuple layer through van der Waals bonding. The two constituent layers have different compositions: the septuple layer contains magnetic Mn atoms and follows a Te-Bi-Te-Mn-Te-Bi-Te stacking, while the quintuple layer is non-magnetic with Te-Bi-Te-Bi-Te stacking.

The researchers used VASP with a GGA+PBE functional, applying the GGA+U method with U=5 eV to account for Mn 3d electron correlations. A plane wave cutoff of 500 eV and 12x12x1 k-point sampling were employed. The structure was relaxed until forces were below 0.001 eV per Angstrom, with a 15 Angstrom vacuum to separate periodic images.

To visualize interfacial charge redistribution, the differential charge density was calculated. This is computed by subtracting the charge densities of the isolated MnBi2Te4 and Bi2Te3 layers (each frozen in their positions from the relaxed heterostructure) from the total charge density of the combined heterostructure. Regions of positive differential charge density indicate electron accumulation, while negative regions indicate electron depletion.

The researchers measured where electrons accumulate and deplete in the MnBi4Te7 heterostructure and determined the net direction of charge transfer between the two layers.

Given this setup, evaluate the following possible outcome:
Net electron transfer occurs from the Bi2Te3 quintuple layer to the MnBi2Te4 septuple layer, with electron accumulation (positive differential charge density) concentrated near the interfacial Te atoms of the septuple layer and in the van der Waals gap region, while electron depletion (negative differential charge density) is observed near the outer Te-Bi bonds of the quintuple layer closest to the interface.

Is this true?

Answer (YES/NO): NO